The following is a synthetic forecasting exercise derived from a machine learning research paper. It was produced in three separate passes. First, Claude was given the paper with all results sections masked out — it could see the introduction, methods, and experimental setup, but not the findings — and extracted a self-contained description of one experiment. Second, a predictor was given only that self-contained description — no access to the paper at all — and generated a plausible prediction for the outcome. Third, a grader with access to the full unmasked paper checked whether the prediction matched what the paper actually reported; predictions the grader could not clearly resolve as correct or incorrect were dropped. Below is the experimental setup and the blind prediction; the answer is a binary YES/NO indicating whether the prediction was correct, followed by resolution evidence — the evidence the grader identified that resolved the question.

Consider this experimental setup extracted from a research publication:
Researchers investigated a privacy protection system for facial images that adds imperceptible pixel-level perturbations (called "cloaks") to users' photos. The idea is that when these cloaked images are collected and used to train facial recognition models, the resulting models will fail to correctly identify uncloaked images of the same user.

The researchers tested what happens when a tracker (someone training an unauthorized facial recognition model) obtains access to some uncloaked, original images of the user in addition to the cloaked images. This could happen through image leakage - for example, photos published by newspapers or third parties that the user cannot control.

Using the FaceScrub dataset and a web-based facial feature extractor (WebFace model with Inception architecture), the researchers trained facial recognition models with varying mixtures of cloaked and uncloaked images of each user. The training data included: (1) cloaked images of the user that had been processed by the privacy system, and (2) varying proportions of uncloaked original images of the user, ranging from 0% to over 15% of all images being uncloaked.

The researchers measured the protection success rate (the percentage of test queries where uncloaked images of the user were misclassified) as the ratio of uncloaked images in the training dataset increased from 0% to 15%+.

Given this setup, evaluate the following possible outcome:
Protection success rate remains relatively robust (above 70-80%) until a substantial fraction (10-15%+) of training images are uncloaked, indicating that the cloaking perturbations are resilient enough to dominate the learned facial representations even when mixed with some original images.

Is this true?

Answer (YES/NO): NO